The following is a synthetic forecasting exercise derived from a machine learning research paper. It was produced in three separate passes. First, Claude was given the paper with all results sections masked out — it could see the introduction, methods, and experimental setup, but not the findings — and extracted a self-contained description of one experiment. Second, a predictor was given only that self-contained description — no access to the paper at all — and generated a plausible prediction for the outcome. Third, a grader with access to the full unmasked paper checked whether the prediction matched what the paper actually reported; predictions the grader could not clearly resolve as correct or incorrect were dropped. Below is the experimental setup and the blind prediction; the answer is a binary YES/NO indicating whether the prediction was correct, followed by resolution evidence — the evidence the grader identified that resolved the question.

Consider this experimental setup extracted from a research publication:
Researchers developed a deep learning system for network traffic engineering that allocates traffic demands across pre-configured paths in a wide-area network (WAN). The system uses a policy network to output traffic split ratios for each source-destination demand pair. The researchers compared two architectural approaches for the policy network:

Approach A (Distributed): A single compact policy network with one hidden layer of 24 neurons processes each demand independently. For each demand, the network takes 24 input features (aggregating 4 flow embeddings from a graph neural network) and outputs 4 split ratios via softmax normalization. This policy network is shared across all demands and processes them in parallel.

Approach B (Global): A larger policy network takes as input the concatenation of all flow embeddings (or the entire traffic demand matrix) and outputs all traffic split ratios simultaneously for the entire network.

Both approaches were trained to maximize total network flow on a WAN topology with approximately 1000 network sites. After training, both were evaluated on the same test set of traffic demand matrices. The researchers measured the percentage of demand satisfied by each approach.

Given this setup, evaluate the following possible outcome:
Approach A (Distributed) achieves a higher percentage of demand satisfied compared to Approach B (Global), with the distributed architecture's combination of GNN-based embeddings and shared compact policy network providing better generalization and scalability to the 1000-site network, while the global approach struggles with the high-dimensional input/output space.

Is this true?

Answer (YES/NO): YES